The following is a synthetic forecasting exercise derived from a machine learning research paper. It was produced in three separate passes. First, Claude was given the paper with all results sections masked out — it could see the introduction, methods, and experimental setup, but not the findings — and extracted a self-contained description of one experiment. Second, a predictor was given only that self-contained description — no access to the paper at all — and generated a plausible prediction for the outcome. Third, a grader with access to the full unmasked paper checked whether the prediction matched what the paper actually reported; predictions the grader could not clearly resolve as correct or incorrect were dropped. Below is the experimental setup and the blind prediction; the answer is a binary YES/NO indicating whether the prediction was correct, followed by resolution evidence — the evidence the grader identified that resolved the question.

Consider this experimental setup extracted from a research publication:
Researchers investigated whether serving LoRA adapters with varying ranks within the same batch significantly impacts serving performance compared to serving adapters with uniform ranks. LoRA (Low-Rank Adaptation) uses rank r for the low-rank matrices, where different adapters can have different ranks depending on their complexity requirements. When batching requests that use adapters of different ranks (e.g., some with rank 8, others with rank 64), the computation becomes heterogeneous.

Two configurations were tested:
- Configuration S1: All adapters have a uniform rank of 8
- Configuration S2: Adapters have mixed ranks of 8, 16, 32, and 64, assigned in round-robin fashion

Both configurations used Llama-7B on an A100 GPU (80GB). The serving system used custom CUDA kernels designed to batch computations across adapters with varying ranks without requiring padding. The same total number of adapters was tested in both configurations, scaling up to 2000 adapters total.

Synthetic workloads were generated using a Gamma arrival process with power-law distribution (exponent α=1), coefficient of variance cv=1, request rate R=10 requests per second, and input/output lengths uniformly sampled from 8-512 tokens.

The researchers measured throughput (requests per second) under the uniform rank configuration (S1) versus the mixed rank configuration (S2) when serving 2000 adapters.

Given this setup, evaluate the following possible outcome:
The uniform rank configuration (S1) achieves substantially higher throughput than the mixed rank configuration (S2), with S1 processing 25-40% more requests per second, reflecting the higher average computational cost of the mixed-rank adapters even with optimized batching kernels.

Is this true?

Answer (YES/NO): NO